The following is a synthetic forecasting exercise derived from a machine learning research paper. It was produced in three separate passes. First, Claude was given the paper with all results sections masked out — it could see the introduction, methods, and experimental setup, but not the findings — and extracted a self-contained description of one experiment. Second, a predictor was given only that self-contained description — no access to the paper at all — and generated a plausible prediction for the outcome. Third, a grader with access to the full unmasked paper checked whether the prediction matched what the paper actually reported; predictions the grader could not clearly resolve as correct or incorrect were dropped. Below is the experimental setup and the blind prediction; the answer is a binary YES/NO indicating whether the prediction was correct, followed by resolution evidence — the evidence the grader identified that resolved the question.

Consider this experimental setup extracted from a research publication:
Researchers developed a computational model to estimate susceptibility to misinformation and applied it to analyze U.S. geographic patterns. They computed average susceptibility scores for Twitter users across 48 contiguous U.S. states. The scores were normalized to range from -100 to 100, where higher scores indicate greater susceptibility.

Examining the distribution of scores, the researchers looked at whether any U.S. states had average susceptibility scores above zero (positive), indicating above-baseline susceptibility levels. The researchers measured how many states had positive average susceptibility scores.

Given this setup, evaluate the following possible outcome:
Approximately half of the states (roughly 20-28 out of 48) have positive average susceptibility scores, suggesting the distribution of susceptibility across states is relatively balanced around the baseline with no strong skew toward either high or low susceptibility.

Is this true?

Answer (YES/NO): NO